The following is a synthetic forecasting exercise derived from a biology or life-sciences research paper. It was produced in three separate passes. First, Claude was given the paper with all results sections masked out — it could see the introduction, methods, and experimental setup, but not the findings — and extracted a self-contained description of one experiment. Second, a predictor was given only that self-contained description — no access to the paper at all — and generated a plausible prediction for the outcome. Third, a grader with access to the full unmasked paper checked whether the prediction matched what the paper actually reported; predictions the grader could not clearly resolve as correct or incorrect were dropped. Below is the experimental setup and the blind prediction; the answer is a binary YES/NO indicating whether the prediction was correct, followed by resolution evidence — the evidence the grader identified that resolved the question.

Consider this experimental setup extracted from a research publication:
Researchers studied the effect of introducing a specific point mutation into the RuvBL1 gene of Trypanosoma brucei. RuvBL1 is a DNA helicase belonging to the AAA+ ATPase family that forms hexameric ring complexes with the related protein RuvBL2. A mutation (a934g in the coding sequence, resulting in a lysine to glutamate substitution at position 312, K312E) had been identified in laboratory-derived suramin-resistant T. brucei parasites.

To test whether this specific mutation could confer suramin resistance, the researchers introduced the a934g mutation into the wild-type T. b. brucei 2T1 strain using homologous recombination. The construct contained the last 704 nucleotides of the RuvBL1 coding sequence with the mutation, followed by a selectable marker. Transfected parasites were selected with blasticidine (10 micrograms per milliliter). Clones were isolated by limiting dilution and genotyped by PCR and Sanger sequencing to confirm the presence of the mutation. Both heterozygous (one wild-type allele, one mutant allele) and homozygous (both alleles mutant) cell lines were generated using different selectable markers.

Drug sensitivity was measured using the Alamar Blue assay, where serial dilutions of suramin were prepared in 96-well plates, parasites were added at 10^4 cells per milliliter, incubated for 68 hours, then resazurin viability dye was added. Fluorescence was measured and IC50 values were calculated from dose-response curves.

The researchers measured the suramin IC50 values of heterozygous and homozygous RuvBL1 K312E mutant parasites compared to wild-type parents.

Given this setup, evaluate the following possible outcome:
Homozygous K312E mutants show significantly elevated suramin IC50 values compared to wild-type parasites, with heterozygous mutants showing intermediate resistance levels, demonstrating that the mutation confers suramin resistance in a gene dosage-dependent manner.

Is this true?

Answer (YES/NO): YES